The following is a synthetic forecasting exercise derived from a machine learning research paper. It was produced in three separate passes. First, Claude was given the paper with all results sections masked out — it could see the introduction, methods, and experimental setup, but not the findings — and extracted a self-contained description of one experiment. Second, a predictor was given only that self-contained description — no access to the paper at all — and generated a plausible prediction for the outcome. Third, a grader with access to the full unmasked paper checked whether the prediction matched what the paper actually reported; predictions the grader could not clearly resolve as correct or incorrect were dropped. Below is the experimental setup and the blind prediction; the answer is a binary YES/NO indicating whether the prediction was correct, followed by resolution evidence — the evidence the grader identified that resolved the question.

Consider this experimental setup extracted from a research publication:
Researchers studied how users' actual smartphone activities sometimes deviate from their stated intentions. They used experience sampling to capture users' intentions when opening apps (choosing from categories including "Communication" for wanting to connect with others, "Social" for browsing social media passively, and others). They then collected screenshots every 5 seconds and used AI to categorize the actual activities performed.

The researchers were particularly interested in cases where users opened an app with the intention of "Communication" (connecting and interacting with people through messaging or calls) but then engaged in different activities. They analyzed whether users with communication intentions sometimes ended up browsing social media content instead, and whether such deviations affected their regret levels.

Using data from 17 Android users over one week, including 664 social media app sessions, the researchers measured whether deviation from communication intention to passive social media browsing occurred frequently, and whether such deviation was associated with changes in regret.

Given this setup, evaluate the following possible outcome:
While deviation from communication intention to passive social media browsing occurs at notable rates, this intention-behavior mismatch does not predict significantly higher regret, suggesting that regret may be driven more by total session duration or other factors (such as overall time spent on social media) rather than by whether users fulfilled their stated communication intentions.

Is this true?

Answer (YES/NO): NO